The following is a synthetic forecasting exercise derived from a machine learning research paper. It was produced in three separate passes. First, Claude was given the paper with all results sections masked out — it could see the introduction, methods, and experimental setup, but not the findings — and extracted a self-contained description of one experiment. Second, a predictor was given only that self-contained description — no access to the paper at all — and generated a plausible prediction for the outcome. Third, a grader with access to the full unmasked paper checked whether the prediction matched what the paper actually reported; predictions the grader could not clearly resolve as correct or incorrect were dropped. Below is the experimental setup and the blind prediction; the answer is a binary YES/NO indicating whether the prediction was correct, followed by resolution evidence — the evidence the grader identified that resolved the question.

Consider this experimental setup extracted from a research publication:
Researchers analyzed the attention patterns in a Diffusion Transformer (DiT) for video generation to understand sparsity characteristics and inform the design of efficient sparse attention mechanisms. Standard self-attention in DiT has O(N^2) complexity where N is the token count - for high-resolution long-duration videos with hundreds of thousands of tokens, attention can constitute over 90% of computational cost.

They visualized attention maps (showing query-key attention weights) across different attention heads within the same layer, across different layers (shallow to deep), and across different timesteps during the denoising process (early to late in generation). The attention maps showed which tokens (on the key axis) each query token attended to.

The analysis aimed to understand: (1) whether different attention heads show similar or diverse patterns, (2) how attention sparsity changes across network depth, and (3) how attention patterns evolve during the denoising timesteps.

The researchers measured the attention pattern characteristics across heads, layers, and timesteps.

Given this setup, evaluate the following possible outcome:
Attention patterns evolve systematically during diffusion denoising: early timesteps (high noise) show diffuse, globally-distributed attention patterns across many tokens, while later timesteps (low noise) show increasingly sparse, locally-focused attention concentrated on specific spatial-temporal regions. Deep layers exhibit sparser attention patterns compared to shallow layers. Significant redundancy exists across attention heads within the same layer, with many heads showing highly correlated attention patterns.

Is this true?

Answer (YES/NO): NO